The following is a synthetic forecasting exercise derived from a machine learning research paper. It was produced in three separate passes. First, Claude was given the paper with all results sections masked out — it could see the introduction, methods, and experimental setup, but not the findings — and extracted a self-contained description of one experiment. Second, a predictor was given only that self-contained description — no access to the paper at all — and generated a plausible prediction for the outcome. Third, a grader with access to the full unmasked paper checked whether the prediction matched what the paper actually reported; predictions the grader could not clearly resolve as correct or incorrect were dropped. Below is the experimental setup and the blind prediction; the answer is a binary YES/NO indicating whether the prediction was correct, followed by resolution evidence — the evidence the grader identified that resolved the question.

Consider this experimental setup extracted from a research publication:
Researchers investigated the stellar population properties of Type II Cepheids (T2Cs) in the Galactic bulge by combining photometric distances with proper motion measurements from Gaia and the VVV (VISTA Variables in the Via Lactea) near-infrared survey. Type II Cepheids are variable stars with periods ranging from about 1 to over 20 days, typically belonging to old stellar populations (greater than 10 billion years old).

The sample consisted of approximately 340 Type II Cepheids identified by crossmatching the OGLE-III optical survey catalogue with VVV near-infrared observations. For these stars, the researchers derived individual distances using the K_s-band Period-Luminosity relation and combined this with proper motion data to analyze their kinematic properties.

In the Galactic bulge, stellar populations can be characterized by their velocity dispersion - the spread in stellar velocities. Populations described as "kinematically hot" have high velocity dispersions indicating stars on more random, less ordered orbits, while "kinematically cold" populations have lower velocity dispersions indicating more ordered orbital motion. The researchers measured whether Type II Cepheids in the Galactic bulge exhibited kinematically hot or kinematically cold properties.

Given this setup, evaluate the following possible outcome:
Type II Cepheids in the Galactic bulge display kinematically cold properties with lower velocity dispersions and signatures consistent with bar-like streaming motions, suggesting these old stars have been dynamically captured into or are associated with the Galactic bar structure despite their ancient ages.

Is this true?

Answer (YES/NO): NO